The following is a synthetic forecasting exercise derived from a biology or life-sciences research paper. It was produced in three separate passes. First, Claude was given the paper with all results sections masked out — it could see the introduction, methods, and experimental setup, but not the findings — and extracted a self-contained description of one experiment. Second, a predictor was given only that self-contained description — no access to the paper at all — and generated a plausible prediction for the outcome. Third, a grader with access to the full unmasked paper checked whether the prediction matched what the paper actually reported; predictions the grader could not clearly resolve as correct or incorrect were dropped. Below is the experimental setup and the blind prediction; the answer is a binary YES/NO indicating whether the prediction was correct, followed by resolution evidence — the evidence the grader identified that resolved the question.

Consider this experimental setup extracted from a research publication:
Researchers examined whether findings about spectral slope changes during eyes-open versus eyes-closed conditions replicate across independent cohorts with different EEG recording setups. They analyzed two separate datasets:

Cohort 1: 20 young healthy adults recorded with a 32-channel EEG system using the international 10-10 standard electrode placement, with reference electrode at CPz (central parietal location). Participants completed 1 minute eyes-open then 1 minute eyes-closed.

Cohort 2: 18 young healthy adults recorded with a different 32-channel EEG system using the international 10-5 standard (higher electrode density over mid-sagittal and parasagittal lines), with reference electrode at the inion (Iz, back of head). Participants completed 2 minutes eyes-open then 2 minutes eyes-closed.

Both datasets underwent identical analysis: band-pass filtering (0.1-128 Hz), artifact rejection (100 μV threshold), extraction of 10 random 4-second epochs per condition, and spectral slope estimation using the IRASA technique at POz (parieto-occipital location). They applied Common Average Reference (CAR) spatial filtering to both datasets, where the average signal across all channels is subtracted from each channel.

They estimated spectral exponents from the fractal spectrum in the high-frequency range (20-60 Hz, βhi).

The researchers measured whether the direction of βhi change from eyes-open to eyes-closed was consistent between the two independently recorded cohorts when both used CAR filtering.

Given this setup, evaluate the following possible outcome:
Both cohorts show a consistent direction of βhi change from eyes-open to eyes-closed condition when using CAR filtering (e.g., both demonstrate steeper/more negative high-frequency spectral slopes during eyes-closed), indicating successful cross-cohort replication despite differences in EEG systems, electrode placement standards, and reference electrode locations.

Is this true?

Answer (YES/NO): YES